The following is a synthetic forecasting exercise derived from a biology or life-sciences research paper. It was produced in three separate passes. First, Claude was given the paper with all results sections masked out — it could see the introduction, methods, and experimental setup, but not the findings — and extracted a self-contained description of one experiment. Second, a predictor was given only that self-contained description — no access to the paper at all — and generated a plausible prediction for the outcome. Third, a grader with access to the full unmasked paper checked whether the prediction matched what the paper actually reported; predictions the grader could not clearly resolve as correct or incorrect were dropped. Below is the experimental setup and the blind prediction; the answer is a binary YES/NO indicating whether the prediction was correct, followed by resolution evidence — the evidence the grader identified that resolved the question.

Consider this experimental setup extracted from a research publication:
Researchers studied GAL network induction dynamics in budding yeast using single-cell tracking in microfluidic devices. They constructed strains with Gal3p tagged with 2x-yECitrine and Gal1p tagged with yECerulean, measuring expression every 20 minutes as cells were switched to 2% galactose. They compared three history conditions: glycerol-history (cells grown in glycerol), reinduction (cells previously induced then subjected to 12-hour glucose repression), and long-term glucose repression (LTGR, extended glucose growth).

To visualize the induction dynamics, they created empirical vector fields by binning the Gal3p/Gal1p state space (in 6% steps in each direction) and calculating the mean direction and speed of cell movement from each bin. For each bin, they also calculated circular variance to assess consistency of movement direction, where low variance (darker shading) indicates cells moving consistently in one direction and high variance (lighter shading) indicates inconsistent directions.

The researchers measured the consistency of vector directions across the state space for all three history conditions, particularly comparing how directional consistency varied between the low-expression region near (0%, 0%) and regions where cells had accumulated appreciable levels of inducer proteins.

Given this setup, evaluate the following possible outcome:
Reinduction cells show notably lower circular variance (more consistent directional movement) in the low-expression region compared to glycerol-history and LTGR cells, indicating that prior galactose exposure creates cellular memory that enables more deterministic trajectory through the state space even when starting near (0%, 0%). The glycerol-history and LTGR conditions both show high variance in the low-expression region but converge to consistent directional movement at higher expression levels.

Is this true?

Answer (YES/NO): NO